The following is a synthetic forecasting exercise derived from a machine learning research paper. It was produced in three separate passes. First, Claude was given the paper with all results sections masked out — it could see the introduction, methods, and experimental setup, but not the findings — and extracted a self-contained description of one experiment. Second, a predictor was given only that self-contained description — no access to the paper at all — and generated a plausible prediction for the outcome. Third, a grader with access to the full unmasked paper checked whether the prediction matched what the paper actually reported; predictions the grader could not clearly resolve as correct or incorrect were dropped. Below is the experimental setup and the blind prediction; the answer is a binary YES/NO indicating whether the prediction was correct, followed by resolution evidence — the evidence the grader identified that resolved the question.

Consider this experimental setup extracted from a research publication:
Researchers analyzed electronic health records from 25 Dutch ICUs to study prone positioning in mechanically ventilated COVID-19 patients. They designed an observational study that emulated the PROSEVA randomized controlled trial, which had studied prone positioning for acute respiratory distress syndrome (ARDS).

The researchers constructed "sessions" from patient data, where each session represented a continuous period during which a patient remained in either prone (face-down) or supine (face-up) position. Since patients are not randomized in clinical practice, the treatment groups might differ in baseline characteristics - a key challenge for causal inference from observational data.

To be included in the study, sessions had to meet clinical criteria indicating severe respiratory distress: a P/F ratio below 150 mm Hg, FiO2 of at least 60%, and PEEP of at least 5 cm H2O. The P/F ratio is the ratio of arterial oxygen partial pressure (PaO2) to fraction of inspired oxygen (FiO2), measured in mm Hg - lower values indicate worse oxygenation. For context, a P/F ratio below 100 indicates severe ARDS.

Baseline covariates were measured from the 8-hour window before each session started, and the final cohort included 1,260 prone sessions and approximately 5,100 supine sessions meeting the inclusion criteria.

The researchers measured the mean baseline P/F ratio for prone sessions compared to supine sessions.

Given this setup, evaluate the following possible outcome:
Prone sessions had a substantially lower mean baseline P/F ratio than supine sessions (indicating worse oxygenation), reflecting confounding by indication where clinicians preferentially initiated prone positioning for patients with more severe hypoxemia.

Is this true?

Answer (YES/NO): YES